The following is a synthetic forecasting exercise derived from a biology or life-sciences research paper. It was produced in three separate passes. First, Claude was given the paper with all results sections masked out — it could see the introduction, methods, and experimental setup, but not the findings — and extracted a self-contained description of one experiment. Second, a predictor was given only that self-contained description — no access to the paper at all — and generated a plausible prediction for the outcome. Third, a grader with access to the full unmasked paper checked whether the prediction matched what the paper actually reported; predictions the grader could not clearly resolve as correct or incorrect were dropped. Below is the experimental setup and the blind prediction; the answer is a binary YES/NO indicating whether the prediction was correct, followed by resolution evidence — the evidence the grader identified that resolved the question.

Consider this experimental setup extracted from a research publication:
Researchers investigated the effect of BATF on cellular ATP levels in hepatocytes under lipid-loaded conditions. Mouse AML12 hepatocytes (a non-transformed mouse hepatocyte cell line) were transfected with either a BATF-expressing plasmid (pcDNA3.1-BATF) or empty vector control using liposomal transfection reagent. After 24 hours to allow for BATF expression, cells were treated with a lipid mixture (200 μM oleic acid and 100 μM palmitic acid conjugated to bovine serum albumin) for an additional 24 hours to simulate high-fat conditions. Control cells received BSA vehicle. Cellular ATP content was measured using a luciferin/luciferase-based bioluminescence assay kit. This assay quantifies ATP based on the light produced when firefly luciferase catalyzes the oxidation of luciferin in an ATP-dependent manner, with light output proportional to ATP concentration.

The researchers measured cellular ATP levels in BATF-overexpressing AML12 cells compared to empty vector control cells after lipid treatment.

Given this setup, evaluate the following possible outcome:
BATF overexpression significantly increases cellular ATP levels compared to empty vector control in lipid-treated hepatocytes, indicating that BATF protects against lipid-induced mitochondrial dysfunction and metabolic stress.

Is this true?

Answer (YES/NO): YES